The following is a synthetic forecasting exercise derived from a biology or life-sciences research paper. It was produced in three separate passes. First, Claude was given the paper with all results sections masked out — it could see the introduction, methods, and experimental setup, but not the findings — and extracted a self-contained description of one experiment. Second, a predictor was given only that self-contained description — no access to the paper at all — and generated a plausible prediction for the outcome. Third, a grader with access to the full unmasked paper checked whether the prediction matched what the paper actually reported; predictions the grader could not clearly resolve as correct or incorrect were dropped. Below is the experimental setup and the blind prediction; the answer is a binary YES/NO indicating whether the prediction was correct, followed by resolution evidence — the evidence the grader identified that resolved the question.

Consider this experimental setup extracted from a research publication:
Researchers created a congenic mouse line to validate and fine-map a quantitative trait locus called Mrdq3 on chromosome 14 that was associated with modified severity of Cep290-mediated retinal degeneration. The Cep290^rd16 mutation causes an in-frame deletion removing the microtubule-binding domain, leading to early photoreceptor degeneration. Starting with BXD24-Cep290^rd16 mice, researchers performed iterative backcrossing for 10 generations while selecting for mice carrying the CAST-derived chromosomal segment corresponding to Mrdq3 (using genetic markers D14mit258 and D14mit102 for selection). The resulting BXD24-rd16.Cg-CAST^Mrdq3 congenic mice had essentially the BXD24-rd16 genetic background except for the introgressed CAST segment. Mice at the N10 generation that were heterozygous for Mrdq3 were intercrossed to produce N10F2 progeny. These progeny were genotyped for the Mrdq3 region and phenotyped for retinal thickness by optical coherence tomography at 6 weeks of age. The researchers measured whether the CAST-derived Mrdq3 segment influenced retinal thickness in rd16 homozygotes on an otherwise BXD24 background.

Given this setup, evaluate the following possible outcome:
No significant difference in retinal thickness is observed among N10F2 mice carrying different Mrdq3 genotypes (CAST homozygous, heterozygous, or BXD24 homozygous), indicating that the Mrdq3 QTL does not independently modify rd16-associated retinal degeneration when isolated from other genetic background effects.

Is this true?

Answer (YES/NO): NO